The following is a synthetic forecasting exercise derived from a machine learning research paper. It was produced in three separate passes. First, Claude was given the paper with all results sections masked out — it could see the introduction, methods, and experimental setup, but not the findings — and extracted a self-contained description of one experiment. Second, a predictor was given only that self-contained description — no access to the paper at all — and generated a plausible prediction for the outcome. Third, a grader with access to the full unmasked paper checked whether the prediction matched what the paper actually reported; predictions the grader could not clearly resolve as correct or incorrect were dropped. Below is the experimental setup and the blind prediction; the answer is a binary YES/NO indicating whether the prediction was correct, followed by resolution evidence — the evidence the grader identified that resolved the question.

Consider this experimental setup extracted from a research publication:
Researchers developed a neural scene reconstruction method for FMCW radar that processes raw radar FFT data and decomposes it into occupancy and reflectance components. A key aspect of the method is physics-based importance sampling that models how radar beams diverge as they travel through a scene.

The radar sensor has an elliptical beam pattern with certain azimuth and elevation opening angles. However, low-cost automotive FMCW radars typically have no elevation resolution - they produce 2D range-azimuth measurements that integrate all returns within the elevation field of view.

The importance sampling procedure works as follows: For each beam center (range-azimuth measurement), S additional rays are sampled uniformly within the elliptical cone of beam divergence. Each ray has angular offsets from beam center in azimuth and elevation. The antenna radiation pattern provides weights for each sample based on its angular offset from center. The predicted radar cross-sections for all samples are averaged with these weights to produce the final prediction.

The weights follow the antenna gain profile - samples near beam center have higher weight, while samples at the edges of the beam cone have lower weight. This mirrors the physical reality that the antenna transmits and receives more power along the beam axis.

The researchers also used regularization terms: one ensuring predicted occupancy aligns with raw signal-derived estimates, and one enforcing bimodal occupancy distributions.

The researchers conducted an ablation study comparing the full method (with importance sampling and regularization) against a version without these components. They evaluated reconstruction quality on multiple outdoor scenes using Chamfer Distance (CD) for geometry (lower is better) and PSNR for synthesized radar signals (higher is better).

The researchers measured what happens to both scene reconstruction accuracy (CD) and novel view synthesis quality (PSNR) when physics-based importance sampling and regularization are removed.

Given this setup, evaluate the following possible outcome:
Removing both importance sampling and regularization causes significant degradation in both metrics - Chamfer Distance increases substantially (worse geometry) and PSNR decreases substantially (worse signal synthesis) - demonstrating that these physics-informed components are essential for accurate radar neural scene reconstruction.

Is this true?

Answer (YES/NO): YES